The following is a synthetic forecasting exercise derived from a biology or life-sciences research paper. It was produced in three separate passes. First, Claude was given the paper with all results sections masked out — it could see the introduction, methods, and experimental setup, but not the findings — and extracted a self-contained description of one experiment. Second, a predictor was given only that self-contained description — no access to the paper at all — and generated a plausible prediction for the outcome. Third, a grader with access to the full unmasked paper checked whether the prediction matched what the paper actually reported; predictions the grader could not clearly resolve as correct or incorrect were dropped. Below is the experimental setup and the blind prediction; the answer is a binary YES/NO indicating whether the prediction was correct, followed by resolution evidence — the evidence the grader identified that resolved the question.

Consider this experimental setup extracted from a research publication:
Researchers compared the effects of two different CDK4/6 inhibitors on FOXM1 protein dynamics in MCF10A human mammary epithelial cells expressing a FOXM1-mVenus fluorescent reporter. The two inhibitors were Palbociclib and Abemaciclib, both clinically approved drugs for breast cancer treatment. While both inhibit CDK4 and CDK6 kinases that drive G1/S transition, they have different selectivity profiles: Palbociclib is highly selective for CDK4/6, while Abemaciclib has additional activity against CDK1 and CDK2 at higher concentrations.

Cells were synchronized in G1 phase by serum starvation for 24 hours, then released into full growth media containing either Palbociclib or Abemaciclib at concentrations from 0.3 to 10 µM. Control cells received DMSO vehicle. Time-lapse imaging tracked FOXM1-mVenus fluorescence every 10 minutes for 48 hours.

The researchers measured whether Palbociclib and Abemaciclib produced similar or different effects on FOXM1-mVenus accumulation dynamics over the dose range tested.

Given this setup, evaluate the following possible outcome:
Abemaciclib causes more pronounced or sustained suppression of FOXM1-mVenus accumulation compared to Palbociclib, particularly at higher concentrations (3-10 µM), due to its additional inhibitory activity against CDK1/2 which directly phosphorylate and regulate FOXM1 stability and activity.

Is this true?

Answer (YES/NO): NO